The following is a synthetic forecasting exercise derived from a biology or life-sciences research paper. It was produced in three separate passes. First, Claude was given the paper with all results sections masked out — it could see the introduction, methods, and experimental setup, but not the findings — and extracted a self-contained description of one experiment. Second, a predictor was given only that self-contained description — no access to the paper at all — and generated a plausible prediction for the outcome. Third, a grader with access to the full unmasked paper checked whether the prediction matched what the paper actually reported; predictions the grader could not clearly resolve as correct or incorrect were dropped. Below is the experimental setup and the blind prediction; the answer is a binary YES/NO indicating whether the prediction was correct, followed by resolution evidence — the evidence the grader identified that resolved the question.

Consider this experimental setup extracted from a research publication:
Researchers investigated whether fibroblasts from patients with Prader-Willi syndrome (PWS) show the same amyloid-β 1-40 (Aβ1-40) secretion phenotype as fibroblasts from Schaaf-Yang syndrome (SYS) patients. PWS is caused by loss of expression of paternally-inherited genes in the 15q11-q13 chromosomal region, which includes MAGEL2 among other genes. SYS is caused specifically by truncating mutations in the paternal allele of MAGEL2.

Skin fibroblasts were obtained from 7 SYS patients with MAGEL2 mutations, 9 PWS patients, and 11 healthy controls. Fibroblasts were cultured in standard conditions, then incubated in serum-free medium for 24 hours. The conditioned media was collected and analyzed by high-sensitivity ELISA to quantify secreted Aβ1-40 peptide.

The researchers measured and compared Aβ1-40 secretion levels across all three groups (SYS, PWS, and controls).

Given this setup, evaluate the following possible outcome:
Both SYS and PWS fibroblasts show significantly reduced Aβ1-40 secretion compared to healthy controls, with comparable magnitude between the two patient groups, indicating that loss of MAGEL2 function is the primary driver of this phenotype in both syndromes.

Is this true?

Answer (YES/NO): NO